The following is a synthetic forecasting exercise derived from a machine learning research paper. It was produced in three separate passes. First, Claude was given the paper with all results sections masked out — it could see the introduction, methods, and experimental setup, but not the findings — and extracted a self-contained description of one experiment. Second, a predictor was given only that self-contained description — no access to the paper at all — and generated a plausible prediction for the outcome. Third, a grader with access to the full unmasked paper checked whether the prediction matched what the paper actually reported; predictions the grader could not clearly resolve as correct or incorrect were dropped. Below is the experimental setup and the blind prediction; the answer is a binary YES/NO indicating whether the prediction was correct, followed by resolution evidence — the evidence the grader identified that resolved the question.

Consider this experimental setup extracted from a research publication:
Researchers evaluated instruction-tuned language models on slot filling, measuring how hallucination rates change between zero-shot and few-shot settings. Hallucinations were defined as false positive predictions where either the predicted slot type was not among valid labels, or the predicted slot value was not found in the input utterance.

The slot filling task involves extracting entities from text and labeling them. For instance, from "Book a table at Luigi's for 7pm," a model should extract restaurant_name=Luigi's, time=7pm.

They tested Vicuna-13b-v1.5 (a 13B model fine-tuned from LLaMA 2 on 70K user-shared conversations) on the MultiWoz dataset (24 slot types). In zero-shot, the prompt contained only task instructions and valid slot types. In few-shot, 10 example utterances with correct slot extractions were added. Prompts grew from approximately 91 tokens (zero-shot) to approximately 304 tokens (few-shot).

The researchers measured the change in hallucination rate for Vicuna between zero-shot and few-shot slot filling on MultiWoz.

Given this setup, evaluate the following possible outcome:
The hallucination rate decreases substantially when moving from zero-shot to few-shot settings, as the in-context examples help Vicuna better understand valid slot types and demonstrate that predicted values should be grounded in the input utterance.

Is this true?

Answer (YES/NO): YES